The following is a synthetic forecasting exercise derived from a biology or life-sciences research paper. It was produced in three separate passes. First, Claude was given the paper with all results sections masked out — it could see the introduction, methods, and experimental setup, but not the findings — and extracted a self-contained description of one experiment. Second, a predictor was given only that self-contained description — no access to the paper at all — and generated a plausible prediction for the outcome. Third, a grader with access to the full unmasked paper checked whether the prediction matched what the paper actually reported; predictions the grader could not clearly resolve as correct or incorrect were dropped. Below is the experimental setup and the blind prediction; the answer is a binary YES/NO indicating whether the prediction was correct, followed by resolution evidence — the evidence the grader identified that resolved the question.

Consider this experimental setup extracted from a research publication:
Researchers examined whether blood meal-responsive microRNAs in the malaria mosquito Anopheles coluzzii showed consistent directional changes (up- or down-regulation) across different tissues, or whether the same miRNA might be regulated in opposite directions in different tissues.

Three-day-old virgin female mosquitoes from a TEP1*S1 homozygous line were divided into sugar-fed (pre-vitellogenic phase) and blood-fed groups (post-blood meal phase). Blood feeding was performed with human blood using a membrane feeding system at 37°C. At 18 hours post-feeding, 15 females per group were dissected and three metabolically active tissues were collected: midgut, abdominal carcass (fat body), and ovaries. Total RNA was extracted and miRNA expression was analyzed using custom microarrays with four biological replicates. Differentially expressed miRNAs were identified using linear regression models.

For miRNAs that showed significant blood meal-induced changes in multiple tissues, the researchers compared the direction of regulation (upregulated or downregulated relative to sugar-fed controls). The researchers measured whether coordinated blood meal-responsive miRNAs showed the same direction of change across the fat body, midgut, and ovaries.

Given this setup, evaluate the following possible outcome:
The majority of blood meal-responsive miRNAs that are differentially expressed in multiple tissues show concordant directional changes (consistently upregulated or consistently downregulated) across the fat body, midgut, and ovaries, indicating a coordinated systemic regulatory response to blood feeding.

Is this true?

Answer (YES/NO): YES